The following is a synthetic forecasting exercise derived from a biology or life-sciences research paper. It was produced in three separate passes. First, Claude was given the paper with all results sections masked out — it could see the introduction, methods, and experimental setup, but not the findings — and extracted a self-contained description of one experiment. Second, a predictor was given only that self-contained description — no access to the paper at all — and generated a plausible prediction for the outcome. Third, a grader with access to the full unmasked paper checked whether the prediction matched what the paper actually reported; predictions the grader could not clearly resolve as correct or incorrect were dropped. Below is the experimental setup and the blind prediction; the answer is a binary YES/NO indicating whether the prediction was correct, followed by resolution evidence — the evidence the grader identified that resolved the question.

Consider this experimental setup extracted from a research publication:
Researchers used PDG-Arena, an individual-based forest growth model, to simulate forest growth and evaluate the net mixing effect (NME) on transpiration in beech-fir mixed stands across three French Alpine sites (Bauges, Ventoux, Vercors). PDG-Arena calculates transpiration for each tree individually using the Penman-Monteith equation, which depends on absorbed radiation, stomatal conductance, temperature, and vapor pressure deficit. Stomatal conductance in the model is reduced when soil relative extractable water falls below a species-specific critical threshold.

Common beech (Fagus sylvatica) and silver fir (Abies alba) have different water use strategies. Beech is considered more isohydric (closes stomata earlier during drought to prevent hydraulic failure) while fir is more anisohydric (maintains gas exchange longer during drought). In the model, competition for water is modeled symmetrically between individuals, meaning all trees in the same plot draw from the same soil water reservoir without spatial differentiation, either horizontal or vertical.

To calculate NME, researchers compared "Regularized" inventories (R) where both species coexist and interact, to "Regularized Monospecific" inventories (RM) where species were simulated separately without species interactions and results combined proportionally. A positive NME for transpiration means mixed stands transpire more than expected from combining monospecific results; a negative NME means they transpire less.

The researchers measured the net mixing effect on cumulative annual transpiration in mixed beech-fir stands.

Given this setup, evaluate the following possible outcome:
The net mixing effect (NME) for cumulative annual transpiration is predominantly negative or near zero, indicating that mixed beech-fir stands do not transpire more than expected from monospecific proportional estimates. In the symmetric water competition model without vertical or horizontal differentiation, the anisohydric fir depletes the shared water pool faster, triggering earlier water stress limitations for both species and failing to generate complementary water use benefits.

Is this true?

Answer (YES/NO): NO